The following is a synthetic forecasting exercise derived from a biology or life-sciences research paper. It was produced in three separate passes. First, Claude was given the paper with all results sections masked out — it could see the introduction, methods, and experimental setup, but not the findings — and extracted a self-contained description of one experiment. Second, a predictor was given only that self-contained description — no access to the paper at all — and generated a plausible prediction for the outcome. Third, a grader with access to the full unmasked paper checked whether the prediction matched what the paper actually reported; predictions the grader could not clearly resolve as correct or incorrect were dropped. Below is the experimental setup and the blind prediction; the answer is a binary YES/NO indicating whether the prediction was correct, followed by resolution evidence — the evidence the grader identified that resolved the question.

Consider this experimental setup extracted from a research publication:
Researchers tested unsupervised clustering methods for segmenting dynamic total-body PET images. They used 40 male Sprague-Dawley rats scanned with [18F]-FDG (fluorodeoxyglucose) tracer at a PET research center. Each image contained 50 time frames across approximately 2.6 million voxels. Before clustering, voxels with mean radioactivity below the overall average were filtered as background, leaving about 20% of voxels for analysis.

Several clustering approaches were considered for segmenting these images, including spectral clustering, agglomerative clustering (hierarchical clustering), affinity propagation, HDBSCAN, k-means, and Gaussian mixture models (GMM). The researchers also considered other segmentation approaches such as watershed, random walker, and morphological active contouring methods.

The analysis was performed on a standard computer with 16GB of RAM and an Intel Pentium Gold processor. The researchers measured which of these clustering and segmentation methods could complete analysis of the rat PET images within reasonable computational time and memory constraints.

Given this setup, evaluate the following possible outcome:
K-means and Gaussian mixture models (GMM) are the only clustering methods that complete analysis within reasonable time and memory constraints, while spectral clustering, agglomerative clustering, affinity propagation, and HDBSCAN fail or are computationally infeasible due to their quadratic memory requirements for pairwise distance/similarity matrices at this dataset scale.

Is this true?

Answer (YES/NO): NO